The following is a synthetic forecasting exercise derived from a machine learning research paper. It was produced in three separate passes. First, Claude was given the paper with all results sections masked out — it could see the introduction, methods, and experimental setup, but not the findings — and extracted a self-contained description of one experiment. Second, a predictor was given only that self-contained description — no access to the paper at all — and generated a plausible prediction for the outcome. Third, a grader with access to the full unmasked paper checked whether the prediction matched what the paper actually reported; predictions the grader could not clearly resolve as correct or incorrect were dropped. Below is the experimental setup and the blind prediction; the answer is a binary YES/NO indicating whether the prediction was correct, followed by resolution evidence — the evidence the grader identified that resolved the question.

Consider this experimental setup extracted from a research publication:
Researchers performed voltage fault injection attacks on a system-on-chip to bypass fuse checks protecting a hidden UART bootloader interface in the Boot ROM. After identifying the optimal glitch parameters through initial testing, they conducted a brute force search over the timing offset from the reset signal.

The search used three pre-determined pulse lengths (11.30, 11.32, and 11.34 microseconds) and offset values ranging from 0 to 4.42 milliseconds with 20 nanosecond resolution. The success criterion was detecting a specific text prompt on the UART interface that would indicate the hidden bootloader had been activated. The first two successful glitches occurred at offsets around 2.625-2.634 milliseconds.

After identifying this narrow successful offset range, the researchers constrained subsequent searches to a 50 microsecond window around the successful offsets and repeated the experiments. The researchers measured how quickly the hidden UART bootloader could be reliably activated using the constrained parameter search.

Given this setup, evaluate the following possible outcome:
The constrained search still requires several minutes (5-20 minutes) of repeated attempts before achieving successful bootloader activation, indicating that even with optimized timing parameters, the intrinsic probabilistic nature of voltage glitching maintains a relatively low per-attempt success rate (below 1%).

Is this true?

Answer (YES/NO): NO